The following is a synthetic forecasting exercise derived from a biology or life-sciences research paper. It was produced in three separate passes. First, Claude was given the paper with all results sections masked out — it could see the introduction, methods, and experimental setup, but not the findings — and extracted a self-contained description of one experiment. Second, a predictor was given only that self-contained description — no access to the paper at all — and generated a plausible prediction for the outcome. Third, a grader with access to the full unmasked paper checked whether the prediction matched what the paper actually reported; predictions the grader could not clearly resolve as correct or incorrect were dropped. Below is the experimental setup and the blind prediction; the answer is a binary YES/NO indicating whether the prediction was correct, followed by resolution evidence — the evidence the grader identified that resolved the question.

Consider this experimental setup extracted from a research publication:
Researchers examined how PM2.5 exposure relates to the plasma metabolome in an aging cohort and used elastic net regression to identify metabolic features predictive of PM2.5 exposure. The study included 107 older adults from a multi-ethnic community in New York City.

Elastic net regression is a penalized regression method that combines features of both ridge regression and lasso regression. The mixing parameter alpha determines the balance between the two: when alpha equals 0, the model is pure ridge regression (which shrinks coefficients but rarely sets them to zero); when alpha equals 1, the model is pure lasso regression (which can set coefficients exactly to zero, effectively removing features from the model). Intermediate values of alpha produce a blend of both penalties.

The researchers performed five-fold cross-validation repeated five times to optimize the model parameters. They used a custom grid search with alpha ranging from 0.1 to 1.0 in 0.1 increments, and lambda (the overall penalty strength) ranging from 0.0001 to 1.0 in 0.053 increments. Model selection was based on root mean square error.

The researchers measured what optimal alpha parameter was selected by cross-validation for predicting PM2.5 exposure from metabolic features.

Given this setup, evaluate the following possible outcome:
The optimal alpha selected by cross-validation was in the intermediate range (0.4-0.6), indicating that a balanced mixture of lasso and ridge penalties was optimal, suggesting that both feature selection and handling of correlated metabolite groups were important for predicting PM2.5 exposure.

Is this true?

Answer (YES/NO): NO